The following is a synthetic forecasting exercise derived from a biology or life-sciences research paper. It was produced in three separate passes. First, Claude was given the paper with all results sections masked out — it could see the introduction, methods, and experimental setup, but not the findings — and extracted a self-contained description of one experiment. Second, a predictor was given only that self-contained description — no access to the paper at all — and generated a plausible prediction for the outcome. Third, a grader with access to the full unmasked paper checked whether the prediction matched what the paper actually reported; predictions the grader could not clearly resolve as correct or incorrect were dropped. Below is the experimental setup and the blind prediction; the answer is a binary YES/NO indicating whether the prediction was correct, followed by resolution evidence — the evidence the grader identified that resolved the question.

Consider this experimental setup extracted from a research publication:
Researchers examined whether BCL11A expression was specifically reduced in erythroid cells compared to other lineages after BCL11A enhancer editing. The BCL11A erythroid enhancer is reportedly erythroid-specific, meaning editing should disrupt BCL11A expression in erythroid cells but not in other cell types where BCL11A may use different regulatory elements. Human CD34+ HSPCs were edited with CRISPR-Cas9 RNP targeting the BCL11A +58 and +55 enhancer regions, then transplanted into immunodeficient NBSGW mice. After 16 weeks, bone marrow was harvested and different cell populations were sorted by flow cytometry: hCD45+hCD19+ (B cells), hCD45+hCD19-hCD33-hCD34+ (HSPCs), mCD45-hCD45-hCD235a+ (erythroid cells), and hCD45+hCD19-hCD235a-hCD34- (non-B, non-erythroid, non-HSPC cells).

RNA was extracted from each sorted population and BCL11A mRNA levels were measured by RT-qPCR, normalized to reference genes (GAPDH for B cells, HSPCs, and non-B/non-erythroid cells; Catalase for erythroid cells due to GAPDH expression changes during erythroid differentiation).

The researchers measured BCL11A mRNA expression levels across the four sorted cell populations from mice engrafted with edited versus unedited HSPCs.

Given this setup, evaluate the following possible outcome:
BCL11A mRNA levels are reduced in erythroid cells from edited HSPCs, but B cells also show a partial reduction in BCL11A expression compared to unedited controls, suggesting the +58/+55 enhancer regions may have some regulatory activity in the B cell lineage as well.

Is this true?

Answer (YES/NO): NO